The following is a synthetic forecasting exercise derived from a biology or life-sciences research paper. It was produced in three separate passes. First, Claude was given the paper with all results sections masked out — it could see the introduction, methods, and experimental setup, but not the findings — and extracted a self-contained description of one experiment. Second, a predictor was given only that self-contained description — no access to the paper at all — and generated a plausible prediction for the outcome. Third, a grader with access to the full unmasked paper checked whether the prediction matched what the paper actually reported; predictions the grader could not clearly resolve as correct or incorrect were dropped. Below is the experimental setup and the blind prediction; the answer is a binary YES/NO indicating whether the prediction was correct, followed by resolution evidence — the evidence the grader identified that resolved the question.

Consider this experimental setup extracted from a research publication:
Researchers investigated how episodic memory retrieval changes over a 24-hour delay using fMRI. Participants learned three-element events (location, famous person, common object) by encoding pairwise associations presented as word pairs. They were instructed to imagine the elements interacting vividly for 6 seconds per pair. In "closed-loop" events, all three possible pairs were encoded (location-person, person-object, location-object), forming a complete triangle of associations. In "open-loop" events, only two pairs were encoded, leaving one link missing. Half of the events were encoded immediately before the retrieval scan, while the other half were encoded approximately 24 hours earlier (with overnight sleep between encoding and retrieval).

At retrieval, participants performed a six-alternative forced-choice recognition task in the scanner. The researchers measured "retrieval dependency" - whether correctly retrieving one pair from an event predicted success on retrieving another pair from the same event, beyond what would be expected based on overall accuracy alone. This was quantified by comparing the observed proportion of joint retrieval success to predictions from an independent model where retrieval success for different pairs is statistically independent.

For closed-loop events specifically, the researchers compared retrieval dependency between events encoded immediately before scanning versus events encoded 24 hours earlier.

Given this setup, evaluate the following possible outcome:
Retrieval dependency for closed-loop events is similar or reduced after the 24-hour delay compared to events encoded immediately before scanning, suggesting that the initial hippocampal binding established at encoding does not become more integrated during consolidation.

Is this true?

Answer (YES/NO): YES